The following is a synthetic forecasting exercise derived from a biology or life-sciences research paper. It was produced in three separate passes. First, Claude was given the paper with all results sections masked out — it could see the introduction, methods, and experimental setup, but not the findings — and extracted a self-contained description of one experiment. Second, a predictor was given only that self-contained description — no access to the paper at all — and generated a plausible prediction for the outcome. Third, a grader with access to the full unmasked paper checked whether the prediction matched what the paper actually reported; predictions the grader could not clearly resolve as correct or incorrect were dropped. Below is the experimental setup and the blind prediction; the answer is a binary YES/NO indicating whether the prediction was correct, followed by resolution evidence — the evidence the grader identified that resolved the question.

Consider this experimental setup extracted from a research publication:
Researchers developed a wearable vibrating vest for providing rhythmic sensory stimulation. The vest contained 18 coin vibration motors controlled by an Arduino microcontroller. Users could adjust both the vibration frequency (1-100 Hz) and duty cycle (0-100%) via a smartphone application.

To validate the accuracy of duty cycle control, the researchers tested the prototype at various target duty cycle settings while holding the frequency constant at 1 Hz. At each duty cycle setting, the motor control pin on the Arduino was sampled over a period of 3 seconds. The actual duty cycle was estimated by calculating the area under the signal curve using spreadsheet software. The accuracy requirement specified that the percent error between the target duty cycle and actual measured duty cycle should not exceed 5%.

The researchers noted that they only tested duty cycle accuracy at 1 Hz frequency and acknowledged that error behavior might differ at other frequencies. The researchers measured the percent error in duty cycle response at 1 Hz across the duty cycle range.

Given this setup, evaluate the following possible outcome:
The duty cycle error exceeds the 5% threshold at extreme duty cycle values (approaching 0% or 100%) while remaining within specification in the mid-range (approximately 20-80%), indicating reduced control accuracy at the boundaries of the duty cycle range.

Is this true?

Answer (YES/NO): NO